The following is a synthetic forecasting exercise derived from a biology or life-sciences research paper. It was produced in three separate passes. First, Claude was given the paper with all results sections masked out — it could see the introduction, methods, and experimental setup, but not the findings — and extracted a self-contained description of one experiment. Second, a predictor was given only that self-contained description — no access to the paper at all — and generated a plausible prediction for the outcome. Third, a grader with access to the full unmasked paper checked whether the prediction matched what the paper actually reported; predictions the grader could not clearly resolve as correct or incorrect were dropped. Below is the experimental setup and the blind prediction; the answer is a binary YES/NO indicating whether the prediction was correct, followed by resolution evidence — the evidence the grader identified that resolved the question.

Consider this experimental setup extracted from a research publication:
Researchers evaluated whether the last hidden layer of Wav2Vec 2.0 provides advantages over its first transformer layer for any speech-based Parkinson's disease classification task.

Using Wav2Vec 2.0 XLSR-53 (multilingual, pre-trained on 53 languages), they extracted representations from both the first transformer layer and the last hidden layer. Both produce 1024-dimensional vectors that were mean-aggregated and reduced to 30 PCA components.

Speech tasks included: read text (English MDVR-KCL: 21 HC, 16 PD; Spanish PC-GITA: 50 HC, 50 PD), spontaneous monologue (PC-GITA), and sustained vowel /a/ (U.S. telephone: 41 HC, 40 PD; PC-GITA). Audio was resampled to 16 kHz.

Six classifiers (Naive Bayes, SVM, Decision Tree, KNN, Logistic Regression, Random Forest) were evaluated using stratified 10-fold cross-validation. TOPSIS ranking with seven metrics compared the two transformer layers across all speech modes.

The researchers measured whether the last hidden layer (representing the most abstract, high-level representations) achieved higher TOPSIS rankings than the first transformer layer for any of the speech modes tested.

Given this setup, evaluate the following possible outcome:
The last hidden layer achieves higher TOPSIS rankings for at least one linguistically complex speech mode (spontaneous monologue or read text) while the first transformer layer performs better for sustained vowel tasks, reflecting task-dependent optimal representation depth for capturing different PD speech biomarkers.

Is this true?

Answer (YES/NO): NO